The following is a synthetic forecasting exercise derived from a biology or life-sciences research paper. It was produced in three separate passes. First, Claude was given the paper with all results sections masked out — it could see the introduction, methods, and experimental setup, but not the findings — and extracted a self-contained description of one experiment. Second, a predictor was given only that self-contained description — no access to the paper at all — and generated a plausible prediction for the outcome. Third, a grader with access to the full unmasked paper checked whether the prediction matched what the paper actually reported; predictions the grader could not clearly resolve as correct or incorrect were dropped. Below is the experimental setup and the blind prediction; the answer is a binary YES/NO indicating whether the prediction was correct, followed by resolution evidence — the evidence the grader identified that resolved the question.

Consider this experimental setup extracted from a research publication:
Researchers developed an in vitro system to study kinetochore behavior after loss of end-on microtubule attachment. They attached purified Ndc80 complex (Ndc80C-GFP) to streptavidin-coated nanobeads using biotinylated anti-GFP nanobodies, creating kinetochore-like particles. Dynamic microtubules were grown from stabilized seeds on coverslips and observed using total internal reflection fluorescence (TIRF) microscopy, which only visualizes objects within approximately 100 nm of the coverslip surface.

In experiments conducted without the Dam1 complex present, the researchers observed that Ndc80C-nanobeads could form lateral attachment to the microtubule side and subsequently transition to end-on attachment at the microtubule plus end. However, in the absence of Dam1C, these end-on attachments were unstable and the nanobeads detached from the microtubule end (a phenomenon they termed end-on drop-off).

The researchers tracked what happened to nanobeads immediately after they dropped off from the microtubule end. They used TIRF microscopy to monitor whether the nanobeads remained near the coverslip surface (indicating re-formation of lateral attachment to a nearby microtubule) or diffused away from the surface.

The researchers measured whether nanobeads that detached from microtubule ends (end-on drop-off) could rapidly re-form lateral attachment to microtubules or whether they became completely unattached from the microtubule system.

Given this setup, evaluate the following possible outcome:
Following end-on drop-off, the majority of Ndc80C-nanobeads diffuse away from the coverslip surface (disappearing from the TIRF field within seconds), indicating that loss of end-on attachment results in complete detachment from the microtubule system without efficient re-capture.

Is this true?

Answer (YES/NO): YES